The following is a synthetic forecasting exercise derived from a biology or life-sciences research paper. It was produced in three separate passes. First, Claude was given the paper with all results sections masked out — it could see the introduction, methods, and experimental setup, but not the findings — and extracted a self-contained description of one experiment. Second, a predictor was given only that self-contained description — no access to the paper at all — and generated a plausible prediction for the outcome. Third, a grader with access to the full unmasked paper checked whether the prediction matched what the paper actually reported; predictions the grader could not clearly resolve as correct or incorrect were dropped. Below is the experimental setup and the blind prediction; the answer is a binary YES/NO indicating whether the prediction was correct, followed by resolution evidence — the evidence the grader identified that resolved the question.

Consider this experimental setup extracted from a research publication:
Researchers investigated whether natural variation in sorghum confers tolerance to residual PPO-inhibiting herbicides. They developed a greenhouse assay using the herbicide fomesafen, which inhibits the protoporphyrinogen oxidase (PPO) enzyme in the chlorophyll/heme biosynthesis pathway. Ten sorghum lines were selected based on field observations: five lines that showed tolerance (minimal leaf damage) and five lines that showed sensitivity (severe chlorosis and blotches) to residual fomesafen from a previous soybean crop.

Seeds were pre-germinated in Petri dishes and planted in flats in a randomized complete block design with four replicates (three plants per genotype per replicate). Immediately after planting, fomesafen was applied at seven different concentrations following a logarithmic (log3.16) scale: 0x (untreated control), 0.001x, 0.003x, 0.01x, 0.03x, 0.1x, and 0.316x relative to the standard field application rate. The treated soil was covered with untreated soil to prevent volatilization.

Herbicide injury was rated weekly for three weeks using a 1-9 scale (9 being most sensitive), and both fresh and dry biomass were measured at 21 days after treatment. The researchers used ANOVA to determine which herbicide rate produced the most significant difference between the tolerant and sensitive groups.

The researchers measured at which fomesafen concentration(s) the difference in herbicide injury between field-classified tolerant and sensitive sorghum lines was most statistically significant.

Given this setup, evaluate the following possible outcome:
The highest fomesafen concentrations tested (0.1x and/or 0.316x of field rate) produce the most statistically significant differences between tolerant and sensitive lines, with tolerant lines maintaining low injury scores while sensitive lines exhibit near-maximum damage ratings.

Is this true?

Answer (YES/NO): YES